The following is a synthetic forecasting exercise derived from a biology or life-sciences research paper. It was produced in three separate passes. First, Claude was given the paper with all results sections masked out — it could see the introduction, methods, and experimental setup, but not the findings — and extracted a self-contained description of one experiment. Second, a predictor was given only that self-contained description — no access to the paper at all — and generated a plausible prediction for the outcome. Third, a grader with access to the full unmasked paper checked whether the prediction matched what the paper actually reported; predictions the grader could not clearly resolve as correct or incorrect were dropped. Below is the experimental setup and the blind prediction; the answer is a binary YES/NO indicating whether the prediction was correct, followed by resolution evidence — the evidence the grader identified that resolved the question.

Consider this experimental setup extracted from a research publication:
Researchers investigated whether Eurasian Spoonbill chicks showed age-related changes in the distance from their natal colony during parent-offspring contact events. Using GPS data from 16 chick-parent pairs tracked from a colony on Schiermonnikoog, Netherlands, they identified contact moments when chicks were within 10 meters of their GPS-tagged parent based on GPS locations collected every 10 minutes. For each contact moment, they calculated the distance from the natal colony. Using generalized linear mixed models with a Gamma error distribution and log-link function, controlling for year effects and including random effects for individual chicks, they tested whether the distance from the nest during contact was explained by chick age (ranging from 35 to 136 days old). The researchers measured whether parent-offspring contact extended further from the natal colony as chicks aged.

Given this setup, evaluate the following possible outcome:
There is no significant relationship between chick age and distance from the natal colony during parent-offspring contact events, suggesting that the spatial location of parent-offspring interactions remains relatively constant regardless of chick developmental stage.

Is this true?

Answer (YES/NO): NO